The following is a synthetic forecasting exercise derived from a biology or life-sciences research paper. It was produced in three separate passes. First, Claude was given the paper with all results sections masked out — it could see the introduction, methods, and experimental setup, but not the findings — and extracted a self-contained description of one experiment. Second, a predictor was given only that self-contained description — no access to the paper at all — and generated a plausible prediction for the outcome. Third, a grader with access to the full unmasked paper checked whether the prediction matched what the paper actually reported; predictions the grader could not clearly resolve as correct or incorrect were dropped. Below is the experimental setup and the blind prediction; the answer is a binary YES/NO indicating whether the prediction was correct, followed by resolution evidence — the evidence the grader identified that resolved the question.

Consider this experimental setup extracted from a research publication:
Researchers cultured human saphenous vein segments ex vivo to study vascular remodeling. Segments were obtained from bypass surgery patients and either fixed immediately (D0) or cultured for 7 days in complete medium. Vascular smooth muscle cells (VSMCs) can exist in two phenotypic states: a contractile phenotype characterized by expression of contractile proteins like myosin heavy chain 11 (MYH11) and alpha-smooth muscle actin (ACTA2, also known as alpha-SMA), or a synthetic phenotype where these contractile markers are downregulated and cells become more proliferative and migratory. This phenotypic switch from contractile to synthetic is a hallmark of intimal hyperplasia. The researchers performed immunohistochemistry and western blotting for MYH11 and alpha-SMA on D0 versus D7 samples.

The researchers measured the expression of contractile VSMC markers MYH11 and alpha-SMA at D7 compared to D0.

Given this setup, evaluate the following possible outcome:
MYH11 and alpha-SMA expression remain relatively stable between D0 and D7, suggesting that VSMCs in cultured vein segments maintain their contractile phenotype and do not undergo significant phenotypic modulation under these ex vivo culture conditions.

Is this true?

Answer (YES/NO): NO